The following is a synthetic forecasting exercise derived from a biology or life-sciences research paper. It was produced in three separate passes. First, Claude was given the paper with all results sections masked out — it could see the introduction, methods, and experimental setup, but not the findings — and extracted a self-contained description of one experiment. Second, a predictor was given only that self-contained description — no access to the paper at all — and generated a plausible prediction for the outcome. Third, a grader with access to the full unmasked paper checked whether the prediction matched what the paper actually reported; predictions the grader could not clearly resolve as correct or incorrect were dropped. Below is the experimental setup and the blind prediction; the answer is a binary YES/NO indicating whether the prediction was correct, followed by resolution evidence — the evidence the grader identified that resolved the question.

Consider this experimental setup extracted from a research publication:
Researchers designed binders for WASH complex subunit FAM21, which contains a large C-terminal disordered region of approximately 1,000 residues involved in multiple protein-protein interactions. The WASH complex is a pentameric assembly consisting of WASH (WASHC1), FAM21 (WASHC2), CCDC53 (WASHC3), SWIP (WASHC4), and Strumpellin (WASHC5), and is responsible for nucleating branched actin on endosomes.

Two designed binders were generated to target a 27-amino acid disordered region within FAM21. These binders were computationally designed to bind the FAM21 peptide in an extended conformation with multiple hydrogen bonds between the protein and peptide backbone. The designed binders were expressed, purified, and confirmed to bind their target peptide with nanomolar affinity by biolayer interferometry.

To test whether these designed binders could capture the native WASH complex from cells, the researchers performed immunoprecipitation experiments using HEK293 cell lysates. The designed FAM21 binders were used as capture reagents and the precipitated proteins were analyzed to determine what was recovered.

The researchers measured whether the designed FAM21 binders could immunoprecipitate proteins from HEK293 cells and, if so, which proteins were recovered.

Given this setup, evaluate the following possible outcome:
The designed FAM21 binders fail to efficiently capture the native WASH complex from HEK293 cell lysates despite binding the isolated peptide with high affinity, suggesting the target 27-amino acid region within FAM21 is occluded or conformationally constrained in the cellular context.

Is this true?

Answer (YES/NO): NO